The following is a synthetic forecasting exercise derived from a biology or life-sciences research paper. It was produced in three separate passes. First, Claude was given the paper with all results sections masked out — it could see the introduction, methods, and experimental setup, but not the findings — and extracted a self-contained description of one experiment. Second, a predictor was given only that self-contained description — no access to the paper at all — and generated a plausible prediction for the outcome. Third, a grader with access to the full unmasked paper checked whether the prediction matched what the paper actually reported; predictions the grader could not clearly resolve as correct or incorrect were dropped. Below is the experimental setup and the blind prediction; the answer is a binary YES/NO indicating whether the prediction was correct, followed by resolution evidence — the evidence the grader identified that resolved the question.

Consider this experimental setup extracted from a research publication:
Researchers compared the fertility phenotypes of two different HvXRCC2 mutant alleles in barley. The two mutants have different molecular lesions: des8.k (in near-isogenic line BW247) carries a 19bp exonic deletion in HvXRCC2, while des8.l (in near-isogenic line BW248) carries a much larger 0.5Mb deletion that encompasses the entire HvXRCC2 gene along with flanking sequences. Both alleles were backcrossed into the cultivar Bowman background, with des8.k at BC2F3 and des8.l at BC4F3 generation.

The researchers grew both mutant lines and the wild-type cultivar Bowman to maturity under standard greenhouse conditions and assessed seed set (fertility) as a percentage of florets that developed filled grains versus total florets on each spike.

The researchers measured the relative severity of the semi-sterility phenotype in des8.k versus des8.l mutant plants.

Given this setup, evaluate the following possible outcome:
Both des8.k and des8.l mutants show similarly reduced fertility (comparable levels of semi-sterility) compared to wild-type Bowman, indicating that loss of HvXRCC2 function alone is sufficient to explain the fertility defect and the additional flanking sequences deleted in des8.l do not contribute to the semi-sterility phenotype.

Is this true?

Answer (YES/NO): NO